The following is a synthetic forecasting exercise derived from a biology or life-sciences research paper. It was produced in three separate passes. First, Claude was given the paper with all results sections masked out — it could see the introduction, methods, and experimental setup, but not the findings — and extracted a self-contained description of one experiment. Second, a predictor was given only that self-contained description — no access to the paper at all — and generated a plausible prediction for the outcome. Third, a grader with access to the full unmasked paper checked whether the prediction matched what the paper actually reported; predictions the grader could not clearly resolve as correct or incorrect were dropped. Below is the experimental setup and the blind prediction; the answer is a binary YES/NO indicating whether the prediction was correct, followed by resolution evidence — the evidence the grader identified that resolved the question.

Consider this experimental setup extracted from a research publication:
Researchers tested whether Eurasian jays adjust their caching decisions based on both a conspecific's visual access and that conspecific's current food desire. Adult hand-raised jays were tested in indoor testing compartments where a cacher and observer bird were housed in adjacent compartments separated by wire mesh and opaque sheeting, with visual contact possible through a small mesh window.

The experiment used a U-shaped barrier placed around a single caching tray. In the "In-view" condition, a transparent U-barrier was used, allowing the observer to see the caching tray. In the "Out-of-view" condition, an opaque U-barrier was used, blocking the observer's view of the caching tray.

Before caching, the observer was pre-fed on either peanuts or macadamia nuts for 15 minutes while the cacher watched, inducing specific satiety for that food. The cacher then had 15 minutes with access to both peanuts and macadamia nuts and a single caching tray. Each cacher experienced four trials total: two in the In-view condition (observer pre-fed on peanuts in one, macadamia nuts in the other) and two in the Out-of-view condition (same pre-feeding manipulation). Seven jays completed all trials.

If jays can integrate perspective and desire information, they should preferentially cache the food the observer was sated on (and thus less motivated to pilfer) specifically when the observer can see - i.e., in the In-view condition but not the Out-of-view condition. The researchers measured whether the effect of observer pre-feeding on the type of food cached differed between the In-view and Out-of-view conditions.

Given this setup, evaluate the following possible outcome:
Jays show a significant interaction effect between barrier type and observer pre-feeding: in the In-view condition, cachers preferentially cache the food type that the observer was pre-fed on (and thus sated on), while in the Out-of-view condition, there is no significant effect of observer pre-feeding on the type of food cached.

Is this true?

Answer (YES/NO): NO